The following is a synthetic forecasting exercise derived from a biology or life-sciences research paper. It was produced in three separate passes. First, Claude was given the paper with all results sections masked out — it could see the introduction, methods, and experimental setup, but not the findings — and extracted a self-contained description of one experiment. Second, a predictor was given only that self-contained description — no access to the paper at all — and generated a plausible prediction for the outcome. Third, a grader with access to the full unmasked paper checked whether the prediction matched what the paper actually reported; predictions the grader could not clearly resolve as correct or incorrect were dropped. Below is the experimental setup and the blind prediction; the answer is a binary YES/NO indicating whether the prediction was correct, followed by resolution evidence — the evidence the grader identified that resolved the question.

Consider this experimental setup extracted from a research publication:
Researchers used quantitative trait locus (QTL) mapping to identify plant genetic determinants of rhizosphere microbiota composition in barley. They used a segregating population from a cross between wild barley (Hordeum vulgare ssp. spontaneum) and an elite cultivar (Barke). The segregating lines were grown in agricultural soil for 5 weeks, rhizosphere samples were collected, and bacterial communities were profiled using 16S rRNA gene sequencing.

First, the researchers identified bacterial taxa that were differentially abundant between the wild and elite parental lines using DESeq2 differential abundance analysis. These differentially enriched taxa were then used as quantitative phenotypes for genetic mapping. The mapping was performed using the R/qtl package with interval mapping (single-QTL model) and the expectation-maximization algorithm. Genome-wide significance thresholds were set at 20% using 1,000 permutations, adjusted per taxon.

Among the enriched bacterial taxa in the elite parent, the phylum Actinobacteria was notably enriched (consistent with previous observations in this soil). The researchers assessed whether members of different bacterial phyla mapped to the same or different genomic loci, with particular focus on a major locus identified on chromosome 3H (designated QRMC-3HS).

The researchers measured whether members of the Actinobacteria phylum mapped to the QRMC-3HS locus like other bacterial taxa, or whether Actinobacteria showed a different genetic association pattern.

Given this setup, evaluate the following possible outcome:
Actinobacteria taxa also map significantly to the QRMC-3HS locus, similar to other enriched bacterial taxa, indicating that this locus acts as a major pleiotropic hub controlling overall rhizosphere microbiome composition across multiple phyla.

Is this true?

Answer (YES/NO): NO